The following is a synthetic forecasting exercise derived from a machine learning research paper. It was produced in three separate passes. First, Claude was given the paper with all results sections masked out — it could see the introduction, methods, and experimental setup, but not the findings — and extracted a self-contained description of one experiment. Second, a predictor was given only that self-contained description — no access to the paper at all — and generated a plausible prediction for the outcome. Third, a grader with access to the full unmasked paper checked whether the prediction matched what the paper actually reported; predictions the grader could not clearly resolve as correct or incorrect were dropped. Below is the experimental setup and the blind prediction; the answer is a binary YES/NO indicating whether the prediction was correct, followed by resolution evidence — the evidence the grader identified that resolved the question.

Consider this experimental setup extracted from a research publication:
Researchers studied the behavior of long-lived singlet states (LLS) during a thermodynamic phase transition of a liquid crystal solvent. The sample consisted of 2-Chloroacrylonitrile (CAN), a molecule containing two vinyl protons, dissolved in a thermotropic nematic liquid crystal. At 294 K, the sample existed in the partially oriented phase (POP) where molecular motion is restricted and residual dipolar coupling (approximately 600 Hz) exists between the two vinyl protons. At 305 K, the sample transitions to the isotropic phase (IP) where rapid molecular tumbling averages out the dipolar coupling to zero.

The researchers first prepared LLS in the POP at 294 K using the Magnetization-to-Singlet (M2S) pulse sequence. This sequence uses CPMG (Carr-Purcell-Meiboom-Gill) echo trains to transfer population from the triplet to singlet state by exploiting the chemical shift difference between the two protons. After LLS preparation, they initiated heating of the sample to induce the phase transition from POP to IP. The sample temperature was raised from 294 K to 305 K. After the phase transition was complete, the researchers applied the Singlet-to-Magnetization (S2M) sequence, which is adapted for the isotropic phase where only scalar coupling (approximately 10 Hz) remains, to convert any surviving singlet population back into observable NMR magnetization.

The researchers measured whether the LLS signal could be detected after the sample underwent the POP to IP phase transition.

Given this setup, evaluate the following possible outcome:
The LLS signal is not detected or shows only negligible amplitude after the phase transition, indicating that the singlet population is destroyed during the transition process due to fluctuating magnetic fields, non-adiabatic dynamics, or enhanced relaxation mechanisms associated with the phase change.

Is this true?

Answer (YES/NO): NO